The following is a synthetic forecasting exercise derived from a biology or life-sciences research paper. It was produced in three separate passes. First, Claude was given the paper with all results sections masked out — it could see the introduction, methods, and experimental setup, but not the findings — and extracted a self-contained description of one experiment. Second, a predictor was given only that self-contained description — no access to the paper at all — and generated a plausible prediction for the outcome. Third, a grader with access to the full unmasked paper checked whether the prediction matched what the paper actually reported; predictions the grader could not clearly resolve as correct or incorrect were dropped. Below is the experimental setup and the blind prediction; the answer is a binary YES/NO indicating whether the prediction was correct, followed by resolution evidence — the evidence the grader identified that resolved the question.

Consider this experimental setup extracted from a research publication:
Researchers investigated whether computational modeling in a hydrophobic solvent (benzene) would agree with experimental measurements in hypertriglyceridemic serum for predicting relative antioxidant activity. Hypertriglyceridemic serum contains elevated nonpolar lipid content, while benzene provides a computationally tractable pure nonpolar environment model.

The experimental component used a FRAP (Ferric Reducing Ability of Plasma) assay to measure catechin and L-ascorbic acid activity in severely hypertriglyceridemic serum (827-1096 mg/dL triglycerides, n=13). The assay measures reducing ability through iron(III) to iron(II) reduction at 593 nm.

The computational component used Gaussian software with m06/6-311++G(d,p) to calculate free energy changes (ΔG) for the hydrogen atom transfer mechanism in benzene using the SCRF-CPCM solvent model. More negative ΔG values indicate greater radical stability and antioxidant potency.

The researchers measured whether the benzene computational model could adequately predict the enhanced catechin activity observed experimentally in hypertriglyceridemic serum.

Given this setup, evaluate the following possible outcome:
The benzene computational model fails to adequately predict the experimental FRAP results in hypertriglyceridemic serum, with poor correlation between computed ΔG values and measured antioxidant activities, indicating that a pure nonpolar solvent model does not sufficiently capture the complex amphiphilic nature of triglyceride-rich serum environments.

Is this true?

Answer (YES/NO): NO